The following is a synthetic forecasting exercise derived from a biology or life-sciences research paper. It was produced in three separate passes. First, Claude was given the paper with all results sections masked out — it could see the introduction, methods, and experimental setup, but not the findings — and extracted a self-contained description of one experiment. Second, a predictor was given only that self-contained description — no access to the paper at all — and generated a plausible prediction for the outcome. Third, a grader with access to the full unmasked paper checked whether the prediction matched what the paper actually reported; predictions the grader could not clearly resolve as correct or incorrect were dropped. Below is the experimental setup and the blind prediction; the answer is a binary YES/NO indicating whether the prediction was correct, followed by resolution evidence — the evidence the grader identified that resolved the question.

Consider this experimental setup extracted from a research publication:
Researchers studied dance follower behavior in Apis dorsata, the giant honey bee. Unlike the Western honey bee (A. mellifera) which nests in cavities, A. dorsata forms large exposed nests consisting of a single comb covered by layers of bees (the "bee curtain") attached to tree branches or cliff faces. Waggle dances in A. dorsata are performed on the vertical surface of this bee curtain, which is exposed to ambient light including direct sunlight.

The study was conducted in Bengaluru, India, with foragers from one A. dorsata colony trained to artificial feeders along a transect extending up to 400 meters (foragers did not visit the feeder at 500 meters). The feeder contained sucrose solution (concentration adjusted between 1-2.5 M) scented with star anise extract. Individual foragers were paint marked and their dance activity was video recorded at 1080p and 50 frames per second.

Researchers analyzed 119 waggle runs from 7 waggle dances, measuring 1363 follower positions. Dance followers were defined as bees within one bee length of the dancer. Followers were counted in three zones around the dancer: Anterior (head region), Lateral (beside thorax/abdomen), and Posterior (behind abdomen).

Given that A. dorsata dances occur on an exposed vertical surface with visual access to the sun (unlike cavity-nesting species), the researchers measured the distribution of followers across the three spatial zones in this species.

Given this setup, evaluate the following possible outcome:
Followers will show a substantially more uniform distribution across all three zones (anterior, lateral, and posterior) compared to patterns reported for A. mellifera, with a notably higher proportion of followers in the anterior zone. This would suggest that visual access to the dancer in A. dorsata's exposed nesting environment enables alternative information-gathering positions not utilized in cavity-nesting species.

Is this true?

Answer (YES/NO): NO